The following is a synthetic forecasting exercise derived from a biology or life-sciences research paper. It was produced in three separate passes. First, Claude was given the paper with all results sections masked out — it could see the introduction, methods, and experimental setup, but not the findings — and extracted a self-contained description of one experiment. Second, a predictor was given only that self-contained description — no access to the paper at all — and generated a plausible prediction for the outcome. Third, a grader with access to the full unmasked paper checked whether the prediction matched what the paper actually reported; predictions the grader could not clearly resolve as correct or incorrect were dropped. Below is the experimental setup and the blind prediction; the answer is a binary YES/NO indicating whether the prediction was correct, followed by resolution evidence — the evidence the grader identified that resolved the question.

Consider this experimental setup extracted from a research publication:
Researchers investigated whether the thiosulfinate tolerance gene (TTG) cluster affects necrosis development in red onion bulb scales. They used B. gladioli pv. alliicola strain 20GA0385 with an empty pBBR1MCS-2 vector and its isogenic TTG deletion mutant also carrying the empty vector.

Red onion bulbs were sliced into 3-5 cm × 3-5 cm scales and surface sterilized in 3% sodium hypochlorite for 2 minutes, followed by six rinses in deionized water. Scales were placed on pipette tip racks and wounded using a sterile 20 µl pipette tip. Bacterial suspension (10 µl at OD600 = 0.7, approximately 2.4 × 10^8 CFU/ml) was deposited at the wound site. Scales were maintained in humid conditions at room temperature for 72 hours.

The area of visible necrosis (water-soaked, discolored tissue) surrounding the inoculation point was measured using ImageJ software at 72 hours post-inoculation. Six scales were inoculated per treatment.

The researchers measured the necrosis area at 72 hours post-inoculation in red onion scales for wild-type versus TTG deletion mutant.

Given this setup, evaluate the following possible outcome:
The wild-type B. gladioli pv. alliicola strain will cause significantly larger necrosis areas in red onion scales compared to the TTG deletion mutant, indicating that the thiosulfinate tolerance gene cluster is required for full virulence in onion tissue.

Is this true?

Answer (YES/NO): NO